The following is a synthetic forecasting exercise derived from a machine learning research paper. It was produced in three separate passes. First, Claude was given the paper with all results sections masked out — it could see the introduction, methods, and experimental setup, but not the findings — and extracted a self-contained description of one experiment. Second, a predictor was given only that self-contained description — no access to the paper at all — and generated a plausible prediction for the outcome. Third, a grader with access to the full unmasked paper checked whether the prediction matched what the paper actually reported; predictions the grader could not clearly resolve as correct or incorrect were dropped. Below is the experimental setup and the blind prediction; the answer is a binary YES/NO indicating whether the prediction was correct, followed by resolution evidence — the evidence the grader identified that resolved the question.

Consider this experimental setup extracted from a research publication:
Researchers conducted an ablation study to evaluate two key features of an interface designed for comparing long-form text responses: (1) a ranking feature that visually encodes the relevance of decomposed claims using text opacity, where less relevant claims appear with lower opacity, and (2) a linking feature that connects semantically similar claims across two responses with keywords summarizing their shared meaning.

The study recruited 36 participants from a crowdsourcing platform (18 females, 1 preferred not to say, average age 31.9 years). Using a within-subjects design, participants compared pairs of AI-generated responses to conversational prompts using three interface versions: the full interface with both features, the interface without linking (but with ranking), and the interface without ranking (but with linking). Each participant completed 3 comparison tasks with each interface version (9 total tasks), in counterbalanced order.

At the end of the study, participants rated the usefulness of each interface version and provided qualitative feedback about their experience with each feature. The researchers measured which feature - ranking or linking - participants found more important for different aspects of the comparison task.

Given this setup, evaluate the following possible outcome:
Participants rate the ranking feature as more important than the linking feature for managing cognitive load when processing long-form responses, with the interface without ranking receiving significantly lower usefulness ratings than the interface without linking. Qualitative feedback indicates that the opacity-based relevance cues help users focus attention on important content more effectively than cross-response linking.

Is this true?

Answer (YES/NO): NO